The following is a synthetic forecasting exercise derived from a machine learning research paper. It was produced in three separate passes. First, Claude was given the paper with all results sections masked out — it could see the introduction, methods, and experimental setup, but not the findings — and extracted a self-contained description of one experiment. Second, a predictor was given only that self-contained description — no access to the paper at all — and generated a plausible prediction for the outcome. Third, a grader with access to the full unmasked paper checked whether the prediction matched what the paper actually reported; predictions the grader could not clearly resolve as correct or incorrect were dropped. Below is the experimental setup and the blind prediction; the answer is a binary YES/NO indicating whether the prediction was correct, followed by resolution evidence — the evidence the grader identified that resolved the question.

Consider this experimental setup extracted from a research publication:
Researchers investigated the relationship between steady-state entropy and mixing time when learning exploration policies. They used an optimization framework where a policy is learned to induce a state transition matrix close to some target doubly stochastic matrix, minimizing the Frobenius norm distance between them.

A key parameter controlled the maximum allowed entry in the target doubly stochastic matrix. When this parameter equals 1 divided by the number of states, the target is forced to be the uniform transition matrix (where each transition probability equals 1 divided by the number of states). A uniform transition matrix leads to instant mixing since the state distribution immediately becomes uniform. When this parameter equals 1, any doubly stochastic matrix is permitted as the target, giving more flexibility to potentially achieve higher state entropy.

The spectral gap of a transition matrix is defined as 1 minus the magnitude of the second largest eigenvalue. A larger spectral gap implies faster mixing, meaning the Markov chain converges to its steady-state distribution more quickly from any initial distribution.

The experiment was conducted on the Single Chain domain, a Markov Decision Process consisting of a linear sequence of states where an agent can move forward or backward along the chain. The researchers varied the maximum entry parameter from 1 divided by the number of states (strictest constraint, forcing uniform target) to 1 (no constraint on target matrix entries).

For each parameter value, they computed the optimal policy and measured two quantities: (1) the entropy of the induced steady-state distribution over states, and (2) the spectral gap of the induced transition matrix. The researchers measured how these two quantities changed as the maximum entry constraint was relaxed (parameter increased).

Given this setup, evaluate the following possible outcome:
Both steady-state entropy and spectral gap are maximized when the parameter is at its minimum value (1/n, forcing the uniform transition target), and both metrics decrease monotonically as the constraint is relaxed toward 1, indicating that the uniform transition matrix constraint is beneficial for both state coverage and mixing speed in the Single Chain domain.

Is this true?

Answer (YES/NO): NO